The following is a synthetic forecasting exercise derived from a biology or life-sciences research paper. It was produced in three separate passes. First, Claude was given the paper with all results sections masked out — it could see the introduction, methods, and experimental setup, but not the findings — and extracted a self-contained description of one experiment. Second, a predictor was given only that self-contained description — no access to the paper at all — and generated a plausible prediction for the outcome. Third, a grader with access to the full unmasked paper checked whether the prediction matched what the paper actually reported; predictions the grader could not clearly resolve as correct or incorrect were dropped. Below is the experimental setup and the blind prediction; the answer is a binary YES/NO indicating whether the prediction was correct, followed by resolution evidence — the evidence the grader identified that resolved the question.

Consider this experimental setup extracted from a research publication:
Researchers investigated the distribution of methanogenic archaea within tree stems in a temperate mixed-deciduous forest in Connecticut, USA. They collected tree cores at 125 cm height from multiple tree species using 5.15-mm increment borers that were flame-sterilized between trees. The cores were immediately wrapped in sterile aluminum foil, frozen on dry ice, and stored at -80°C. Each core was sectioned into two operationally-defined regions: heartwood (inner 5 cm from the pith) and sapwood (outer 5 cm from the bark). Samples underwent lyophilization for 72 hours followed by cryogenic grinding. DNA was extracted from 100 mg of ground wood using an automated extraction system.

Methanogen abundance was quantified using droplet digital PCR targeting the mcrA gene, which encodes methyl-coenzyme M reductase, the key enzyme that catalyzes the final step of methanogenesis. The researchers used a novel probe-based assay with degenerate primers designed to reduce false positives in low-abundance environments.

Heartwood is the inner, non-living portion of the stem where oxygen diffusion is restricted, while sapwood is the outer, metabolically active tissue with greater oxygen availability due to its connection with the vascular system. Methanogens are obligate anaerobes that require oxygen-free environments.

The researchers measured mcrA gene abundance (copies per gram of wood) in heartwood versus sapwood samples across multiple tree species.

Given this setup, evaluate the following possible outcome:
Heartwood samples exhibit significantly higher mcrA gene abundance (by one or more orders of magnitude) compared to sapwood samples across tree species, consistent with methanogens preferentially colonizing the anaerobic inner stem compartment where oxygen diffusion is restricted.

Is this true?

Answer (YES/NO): NO